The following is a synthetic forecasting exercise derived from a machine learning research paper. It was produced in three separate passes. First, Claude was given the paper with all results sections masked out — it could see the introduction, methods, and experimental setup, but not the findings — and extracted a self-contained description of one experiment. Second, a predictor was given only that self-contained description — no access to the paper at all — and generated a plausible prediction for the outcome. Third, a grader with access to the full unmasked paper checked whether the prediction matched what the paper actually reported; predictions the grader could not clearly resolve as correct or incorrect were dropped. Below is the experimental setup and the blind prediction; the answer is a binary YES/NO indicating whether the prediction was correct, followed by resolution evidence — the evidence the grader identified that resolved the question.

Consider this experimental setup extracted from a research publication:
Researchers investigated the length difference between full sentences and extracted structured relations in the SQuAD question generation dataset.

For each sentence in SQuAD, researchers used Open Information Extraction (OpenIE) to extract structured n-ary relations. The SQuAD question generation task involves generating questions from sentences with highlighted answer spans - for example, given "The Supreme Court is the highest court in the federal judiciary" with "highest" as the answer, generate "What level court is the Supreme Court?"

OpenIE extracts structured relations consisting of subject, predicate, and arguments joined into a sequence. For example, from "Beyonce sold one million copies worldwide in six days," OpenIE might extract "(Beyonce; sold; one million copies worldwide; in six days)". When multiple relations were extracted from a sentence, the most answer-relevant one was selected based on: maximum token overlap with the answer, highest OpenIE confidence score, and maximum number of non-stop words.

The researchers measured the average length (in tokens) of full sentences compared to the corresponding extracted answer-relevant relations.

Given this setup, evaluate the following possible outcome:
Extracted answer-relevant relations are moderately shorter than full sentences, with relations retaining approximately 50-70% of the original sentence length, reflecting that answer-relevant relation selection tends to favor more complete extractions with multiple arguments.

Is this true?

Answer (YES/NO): NO